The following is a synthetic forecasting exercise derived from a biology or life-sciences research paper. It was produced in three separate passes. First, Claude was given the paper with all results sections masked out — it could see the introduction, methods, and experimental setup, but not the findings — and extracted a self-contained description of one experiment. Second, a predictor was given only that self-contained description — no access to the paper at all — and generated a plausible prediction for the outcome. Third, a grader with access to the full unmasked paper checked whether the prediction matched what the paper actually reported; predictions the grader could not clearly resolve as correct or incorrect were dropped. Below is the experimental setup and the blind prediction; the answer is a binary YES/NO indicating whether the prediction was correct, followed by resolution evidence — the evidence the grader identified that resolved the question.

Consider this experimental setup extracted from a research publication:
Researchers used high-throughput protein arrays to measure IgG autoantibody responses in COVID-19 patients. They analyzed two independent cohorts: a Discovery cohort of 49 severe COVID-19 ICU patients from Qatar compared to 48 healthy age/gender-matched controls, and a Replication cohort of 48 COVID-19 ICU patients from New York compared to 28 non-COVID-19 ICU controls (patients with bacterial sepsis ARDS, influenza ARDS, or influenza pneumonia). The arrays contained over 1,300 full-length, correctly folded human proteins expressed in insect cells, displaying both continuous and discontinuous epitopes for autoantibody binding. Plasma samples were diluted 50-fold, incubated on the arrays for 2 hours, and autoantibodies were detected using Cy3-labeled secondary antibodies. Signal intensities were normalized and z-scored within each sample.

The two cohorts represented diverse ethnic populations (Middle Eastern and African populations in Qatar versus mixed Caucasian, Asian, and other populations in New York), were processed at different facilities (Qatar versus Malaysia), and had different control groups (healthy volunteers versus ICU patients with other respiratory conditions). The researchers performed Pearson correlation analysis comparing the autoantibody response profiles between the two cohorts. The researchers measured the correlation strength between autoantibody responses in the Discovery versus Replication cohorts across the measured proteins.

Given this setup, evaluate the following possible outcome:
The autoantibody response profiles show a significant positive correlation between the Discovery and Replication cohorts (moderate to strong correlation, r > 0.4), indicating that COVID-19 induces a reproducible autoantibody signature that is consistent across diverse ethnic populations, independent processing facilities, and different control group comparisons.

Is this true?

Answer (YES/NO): YES